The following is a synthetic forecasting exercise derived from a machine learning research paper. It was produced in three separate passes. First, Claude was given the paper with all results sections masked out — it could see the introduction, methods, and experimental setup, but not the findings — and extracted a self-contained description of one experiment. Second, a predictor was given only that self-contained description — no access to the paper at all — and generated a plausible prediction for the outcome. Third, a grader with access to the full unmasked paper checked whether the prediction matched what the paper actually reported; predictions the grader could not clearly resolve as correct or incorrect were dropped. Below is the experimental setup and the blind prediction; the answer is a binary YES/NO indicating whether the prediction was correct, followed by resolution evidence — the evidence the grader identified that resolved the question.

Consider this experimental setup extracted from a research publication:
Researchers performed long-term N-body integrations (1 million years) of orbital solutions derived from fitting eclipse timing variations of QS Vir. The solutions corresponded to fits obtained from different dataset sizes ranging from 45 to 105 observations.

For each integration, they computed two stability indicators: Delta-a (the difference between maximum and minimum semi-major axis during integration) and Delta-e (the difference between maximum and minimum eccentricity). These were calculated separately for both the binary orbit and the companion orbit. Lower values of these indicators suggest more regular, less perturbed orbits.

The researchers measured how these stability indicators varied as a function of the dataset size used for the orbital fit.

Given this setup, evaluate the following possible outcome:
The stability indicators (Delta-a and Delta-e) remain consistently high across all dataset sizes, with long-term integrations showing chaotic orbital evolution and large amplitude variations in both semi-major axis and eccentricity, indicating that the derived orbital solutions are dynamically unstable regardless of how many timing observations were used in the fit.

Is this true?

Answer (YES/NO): NO